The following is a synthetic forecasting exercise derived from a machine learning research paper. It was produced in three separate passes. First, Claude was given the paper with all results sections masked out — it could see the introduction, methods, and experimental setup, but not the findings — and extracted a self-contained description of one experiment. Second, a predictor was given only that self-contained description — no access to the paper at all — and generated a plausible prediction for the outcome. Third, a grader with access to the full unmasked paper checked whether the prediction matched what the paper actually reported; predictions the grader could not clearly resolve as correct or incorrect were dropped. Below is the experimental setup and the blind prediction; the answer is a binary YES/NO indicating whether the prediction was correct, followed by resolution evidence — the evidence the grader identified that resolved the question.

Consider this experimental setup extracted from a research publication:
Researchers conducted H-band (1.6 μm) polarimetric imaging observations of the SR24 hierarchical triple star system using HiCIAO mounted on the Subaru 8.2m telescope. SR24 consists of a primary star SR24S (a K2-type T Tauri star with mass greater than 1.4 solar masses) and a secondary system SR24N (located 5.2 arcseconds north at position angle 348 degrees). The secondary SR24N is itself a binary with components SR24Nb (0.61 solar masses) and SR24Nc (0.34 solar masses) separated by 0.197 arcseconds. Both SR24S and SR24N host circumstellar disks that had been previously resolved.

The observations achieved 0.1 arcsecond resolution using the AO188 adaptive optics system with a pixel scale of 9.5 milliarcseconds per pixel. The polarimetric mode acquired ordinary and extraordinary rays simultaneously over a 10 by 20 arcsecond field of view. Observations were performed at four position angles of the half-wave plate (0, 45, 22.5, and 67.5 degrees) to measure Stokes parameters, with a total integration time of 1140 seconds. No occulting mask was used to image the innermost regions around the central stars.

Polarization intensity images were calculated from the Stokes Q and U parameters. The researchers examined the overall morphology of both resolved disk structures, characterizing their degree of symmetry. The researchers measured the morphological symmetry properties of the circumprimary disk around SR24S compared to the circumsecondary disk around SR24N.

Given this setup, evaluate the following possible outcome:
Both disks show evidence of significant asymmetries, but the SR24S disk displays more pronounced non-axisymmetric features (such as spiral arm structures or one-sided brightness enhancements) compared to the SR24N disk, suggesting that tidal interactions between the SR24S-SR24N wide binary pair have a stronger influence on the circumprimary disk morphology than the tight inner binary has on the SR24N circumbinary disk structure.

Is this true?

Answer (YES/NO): NO